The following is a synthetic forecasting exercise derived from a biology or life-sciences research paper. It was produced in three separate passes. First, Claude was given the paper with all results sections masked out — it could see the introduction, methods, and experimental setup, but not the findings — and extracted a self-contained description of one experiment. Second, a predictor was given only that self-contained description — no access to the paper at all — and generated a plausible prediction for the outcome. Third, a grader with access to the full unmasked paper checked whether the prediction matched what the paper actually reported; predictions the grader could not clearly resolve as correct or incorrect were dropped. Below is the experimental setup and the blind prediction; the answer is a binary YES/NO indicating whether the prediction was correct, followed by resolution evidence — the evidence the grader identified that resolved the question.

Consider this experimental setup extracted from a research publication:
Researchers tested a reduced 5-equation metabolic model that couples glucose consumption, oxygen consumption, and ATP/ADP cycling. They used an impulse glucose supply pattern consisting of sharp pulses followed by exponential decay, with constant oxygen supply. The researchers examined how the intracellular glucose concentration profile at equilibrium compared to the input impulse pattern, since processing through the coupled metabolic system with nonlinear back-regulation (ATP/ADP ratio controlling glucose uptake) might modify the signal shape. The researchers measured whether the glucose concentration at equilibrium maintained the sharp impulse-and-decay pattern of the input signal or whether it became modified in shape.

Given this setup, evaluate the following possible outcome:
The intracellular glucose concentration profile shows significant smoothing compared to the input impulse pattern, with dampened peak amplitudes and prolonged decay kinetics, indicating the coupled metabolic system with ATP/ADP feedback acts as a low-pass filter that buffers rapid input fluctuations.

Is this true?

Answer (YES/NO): YES